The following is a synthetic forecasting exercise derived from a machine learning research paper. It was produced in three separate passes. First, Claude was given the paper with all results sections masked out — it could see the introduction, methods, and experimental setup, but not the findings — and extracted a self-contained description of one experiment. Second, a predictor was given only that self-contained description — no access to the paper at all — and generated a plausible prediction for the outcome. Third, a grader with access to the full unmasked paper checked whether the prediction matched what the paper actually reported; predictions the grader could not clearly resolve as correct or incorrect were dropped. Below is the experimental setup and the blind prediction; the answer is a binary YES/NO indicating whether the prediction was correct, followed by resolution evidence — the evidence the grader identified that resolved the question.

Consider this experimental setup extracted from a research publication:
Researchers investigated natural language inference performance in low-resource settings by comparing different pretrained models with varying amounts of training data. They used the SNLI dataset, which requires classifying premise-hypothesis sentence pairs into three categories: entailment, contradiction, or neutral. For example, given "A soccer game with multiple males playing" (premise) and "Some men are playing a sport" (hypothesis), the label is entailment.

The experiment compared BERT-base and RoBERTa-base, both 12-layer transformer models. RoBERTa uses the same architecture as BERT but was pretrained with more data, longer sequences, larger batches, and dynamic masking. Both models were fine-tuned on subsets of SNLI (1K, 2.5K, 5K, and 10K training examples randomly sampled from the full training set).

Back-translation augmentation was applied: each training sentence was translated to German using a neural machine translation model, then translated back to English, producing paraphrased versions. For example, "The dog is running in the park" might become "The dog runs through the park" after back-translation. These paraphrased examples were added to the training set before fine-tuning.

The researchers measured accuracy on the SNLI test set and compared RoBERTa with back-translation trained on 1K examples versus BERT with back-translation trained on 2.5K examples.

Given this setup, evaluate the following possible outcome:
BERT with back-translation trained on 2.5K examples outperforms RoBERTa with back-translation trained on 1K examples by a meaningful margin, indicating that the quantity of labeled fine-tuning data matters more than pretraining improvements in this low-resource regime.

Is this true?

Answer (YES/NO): NO